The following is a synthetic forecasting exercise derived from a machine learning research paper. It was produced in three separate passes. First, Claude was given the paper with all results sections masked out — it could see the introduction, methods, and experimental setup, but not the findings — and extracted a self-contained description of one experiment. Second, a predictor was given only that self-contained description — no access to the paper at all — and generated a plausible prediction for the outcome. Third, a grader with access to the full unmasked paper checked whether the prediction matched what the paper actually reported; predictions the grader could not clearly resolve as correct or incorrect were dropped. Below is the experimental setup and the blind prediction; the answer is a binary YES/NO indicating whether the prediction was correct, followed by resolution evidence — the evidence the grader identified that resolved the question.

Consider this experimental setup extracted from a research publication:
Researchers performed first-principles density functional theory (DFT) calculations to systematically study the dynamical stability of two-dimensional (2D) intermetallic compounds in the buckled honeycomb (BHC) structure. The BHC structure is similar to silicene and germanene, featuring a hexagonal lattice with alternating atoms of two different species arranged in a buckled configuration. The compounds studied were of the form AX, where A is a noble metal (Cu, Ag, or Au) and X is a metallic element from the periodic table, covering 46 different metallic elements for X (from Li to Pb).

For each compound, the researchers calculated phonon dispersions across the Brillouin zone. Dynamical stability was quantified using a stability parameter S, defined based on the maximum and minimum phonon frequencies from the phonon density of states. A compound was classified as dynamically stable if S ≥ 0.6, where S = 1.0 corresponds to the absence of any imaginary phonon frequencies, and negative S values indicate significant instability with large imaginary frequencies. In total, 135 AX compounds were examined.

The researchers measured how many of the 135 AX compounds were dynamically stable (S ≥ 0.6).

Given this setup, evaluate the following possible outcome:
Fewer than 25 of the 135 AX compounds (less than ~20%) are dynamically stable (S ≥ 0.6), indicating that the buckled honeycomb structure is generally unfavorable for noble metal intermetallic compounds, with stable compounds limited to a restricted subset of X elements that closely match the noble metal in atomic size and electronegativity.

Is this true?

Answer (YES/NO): NO